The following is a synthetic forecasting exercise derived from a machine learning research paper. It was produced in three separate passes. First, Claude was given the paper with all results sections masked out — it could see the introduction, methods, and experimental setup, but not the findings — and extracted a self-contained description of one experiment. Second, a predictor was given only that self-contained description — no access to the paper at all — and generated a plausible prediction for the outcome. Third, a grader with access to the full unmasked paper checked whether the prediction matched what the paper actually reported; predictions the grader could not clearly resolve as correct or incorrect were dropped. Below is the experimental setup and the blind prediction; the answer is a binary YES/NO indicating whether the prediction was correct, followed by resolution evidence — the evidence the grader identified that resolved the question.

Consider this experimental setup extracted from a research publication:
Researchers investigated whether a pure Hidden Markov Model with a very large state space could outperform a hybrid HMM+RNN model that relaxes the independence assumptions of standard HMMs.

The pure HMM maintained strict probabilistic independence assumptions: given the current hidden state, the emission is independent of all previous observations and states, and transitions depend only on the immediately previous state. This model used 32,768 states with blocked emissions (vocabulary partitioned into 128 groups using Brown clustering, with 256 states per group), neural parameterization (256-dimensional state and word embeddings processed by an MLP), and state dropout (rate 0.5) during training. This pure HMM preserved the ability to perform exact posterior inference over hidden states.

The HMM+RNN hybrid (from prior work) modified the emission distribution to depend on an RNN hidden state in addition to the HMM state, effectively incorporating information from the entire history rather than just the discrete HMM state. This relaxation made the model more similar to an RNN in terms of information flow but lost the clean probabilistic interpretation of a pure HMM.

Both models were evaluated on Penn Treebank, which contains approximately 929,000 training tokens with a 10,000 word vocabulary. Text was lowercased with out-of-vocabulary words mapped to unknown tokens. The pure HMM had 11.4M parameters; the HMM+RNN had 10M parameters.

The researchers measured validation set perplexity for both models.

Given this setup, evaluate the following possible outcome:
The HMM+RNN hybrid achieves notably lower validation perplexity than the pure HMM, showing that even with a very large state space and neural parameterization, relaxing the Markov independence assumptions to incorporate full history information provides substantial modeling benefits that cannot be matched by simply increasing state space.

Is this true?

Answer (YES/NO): NO